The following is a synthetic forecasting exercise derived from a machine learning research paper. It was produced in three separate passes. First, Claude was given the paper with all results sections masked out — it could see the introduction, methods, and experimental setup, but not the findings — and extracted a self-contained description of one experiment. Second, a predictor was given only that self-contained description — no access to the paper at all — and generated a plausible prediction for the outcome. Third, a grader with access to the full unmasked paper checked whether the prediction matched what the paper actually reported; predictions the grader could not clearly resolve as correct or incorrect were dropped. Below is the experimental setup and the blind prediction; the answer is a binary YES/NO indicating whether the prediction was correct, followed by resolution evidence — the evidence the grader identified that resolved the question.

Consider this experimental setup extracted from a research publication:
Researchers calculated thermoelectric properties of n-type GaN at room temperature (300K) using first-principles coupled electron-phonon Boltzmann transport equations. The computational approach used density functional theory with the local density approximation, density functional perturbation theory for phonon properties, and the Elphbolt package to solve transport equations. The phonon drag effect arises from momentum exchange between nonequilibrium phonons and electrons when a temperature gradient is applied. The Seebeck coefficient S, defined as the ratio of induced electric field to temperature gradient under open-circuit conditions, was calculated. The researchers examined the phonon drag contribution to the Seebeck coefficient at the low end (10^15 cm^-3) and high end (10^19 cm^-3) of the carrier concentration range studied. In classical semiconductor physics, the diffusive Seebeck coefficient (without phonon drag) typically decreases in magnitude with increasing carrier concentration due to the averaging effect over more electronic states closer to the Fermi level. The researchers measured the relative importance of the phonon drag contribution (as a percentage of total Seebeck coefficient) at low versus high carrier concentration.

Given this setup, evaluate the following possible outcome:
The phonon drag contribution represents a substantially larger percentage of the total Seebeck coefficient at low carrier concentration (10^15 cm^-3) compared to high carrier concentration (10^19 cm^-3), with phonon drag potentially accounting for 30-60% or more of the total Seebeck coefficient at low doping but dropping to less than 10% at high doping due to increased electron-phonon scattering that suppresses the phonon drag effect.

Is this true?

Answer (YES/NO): NO